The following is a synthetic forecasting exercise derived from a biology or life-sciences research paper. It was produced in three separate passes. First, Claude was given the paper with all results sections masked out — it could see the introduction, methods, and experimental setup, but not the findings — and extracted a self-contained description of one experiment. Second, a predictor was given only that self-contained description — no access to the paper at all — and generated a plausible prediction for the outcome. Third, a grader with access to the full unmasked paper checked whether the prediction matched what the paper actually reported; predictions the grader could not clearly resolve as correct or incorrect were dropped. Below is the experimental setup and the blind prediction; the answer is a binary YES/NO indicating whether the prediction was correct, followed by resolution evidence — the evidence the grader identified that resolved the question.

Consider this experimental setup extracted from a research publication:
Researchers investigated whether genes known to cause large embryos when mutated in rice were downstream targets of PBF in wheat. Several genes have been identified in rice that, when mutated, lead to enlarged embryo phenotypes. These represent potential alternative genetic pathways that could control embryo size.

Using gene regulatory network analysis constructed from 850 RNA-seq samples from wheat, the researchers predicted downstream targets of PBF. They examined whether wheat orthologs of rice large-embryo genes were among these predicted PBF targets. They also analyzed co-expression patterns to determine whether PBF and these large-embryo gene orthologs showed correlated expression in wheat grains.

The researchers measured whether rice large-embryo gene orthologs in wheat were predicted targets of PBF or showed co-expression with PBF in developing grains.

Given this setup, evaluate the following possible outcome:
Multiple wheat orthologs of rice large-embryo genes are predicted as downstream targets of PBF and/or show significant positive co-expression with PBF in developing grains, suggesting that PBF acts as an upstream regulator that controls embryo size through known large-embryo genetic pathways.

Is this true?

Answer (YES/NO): NO